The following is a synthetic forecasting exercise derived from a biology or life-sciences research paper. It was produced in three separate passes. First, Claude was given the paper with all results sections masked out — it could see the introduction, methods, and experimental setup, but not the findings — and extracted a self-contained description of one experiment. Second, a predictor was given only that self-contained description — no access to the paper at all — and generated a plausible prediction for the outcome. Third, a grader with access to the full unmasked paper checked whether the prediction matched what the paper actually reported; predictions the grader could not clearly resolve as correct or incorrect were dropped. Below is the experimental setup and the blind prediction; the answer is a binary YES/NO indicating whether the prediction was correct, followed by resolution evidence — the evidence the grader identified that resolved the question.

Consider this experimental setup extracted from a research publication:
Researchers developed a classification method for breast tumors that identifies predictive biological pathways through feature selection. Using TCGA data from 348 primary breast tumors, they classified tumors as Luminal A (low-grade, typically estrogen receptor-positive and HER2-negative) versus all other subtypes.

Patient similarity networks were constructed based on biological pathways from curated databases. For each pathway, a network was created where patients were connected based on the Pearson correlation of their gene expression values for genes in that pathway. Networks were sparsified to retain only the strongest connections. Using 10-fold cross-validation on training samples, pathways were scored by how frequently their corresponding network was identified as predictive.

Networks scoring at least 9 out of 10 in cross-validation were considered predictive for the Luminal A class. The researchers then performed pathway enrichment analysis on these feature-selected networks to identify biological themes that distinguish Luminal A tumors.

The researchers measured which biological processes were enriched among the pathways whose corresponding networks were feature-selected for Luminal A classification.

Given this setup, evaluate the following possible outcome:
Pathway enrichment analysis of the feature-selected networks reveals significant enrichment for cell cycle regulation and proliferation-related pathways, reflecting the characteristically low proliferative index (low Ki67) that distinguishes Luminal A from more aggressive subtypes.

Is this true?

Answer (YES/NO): YES